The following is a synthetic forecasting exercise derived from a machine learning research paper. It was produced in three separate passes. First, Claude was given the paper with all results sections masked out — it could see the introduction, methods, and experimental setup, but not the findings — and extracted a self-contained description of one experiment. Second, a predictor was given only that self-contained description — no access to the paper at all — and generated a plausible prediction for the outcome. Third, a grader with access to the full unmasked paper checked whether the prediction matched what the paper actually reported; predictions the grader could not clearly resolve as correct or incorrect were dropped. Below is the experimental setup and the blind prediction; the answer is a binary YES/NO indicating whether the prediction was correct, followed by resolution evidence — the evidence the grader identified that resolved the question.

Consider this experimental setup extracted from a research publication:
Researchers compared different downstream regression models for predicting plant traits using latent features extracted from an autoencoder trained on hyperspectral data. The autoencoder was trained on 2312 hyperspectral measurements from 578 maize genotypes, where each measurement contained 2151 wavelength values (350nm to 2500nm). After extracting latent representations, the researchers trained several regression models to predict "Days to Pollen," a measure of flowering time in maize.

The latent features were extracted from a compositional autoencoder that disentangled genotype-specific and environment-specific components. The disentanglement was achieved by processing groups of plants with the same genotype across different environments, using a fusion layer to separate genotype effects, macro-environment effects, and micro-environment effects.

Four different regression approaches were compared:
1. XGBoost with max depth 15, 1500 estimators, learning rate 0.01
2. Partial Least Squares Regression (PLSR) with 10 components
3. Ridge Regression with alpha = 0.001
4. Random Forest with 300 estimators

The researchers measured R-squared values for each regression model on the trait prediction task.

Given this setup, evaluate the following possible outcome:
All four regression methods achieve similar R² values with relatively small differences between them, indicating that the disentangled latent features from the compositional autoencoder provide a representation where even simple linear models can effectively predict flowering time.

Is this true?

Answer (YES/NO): NO